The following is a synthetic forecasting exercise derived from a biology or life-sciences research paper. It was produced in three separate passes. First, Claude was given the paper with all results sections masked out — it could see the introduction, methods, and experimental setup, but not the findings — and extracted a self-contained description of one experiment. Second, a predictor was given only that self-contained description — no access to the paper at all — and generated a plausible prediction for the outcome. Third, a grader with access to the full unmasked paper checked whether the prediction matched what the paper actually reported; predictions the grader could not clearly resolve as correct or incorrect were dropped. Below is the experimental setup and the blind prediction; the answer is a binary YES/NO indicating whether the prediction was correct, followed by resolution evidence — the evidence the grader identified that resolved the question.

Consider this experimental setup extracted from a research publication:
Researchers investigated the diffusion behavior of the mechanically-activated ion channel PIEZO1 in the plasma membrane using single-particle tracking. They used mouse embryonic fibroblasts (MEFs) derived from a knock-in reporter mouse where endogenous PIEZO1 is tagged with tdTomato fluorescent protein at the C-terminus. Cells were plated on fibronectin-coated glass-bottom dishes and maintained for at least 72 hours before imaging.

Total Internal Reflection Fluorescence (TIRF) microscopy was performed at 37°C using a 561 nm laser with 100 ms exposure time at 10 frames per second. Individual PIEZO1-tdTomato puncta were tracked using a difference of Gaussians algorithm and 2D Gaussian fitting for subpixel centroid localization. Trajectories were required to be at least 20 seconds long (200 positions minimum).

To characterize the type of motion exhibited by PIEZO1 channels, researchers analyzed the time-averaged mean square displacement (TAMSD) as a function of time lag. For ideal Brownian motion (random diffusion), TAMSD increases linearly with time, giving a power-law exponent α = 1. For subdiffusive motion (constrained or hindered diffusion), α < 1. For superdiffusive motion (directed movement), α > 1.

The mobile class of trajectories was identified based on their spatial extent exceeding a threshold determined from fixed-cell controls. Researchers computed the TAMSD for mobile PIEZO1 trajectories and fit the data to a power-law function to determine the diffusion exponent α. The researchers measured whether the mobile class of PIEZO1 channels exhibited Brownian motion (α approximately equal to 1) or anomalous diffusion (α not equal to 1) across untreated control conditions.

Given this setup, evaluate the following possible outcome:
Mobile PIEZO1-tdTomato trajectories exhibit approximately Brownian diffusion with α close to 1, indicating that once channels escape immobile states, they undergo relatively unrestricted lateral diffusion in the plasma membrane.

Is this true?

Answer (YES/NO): NO